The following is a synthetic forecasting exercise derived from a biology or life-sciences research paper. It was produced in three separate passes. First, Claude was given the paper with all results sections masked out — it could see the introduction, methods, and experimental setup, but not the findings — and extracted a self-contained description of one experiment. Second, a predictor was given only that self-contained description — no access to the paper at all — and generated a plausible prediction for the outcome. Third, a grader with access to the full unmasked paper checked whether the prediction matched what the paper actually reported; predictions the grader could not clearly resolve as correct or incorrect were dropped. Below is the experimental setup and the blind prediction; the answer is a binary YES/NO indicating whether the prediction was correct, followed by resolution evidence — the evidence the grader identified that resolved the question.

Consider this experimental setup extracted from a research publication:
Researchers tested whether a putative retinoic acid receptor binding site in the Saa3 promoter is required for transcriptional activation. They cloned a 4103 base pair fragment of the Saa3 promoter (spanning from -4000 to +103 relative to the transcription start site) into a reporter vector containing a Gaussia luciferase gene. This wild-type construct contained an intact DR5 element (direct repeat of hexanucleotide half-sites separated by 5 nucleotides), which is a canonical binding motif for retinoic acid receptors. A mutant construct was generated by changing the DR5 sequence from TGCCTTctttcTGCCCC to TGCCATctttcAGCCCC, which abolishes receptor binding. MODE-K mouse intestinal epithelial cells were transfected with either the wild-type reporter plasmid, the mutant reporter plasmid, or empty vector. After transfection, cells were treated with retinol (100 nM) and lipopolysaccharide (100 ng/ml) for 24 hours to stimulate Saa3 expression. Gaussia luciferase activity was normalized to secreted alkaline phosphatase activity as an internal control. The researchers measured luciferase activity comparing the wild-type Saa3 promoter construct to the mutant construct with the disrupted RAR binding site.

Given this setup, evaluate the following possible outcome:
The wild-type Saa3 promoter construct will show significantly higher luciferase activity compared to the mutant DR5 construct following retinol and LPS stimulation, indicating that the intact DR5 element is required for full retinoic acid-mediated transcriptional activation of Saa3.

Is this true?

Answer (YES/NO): YES